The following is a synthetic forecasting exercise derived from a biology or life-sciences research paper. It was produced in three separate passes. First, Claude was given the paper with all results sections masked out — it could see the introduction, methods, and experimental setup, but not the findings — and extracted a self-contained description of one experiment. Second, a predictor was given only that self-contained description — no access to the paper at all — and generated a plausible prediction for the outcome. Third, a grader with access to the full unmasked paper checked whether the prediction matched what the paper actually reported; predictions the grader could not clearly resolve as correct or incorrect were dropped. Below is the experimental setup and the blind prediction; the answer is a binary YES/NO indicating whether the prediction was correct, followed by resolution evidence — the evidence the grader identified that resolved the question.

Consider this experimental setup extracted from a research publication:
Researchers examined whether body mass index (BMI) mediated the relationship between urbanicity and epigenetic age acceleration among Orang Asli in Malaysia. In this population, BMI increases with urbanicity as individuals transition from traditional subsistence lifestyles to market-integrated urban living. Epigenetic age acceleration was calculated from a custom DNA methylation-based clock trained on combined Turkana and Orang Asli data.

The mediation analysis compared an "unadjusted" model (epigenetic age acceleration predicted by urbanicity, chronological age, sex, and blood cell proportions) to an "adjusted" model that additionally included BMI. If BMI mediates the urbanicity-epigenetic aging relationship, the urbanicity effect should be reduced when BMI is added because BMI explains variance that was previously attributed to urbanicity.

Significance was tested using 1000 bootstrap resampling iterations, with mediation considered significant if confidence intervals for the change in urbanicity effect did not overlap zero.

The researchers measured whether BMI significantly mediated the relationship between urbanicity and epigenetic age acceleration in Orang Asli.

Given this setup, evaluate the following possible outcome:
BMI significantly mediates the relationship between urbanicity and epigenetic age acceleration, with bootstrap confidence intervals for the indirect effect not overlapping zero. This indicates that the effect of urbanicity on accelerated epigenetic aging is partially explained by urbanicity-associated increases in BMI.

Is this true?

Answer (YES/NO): YES